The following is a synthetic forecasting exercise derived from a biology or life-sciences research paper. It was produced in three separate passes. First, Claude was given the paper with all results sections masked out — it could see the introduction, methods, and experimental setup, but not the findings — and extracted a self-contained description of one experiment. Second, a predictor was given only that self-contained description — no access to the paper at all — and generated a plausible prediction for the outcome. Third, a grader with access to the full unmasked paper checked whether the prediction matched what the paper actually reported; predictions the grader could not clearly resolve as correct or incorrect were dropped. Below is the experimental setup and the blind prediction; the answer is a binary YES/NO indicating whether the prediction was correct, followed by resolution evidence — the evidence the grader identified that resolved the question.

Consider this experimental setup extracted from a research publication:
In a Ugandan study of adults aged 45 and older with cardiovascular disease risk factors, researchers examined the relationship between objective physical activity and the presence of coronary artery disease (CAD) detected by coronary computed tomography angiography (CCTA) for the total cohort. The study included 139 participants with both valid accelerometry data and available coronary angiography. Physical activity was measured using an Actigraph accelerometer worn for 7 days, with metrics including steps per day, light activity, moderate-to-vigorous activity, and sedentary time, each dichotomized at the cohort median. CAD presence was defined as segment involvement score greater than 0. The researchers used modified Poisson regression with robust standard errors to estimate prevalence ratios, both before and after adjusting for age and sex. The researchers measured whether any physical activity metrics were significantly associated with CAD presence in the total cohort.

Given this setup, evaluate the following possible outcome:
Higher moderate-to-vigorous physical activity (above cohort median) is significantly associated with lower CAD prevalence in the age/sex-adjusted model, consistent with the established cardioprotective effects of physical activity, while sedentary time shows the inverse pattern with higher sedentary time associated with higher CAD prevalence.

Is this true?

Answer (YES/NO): NO